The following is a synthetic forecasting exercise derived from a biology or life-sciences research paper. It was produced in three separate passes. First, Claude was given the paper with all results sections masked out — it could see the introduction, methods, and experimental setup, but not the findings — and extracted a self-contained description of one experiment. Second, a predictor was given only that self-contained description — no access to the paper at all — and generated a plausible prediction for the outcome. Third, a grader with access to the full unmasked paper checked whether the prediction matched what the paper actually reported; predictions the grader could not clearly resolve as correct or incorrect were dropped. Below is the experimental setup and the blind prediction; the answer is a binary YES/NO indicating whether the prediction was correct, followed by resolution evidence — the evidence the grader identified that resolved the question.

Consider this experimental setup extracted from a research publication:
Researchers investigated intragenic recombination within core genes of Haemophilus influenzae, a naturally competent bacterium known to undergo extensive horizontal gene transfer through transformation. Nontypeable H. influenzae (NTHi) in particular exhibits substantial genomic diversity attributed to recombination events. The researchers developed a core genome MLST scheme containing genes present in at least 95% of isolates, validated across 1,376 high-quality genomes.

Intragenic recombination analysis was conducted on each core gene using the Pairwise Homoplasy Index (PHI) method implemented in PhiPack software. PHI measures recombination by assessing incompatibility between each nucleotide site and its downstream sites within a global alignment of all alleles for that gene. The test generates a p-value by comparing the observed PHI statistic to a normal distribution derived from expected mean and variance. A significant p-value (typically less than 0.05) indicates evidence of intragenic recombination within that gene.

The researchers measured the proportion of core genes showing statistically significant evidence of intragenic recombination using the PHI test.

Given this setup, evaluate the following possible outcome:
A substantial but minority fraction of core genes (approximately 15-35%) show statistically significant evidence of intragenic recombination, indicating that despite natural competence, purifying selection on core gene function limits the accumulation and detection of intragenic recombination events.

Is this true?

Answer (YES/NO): NO